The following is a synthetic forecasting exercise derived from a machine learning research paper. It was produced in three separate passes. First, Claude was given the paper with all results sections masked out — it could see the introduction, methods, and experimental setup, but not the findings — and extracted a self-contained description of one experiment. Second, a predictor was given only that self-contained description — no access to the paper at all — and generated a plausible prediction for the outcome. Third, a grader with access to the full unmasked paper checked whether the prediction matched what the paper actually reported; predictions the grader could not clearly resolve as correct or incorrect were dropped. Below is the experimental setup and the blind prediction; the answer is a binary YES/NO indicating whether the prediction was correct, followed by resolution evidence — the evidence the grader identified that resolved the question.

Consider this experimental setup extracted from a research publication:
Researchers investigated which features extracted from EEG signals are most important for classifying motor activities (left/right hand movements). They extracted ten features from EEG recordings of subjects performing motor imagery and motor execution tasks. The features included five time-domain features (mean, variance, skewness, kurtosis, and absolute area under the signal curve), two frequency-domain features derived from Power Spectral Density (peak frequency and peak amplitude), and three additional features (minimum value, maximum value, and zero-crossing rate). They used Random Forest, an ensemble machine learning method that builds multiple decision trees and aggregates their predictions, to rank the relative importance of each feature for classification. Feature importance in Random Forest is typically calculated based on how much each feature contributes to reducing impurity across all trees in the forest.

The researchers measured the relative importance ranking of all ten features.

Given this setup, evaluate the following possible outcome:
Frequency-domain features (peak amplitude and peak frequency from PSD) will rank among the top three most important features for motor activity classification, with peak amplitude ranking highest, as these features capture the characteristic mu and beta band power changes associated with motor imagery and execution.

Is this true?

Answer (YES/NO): NO